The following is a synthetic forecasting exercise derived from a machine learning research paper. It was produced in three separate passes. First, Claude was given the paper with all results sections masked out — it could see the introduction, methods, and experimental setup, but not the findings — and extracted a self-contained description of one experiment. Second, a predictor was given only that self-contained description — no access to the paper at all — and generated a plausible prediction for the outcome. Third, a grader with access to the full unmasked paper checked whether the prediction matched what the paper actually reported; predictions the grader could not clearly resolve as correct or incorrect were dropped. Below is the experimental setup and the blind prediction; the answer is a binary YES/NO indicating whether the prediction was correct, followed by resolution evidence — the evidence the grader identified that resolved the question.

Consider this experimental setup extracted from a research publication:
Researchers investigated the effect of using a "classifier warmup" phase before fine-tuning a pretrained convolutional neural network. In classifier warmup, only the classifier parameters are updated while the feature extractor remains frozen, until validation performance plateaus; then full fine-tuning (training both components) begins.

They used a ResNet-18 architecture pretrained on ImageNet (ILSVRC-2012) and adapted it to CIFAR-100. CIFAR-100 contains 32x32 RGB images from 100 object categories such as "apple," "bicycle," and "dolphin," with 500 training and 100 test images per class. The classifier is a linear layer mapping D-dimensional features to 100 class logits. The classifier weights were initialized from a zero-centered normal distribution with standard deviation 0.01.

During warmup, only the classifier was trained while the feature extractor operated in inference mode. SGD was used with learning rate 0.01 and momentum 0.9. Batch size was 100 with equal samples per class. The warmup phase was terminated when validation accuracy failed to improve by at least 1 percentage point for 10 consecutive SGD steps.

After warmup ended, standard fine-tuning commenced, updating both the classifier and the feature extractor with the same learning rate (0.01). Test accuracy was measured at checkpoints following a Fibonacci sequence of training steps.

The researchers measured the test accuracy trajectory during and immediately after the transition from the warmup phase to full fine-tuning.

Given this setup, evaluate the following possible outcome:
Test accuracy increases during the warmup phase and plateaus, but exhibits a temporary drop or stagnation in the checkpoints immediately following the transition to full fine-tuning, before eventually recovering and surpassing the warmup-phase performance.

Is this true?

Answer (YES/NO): YES